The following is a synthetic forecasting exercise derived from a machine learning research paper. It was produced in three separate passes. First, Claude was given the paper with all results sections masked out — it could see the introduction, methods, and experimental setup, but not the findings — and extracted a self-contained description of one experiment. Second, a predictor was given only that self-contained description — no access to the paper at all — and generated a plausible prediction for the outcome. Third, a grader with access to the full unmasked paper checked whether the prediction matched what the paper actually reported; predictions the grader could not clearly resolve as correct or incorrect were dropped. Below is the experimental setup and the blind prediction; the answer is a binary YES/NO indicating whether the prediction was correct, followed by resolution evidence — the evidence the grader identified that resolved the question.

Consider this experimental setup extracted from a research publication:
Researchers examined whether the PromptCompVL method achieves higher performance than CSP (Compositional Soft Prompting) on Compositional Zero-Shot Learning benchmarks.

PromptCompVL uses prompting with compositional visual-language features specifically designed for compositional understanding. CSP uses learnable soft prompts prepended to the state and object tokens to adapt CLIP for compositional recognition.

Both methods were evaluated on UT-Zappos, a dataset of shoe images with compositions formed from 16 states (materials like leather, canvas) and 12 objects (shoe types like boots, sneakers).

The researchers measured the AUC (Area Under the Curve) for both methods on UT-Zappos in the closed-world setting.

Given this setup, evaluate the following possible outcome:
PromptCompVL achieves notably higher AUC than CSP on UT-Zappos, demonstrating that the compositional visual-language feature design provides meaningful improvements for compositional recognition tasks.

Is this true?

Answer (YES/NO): NO